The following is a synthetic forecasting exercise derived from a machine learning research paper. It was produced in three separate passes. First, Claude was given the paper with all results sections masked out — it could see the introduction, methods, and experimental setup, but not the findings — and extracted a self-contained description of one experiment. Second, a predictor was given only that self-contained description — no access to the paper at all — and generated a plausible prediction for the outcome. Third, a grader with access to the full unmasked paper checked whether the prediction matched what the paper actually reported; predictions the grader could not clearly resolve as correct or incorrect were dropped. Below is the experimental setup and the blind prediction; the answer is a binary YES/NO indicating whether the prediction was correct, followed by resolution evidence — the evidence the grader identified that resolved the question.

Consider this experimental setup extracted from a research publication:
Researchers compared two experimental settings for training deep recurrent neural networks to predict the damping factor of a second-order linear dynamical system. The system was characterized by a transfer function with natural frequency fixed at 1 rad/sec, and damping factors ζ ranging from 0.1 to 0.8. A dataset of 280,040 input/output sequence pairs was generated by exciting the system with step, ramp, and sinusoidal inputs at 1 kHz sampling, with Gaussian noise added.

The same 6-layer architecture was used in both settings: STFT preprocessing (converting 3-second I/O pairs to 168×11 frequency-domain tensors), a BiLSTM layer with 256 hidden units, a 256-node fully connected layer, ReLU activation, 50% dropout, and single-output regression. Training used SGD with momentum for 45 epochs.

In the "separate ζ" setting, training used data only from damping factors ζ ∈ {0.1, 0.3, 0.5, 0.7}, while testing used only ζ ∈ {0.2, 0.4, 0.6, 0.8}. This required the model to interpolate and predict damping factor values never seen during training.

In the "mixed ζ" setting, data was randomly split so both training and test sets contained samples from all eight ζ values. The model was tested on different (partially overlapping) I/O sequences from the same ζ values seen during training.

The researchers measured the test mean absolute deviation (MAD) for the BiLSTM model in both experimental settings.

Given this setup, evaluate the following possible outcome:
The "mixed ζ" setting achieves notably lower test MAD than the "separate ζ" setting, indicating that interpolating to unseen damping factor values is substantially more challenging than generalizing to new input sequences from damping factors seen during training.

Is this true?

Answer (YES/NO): YES